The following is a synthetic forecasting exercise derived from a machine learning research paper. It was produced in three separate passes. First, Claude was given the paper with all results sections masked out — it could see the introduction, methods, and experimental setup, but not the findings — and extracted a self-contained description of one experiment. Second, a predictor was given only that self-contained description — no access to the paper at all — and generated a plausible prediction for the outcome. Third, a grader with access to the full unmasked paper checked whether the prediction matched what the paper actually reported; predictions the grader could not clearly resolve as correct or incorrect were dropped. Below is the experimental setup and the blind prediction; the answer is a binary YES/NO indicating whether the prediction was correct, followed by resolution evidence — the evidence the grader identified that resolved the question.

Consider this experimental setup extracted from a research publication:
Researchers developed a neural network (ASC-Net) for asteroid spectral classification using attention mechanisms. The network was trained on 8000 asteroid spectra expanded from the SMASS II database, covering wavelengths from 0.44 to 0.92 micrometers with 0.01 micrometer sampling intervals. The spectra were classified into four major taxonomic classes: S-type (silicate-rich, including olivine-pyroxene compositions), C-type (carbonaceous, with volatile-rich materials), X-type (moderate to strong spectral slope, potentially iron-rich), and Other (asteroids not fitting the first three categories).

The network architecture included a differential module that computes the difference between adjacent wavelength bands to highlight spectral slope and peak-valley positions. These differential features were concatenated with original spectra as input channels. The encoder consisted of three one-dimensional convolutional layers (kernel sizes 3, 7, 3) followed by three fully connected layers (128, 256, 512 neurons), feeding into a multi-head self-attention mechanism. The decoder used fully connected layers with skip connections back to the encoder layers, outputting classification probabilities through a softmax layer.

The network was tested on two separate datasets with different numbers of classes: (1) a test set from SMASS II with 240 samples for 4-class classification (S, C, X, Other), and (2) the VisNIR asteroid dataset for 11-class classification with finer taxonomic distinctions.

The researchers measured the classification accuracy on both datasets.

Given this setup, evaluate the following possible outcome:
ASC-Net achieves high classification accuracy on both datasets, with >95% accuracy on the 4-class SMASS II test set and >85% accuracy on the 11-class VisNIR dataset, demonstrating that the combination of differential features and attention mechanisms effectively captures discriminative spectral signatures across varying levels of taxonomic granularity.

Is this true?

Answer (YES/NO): NO